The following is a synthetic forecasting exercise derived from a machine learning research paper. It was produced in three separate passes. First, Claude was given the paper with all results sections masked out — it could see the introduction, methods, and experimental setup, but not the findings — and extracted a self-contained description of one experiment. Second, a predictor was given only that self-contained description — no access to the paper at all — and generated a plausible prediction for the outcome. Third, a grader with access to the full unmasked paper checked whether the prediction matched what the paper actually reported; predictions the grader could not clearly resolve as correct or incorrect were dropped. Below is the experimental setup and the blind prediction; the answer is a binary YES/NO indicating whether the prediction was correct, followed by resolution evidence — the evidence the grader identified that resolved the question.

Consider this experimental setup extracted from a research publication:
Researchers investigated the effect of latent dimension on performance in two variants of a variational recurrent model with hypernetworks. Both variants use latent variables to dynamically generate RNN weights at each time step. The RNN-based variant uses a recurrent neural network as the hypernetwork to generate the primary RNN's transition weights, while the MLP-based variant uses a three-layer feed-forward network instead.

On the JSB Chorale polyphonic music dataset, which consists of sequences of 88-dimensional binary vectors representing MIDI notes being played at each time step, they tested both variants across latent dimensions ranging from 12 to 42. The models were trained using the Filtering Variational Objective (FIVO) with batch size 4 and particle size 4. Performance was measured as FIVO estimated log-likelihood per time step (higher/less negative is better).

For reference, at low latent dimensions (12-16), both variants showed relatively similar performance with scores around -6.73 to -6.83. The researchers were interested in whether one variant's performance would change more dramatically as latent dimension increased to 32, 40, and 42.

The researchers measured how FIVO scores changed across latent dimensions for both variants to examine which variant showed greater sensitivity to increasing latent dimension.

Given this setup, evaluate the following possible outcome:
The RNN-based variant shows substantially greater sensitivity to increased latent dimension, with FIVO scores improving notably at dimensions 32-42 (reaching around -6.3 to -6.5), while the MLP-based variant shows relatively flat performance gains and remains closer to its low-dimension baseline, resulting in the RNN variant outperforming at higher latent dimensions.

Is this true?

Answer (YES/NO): NO